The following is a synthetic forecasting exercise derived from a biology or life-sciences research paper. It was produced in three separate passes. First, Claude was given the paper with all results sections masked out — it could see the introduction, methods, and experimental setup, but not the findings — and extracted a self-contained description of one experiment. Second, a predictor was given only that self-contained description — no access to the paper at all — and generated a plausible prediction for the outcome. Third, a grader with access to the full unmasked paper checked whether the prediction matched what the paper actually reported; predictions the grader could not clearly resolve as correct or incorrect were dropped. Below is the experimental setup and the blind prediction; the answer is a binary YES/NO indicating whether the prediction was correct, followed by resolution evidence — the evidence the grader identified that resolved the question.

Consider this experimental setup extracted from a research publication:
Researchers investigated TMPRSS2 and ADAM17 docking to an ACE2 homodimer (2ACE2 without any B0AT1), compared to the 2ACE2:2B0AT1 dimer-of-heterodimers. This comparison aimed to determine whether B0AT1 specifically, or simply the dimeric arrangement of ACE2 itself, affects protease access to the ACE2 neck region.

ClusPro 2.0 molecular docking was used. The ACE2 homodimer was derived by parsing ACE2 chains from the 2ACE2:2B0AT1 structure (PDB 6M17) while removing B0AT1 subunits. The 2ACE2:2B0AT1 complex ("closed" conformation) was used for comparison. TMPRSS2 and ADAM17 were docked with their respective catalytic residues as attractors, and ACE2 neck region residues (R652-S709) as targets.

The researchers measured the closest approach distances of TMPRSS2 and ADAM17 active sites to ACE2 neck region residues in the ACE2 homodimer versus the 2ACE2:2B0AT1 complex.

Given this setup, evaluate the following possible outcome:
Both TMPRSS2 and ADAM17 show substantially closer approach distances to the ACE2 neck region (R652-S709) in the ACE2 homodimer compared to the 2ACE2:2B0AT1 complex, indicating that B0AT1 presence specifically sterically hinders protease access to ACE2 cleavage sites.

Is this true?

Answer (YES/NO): YES